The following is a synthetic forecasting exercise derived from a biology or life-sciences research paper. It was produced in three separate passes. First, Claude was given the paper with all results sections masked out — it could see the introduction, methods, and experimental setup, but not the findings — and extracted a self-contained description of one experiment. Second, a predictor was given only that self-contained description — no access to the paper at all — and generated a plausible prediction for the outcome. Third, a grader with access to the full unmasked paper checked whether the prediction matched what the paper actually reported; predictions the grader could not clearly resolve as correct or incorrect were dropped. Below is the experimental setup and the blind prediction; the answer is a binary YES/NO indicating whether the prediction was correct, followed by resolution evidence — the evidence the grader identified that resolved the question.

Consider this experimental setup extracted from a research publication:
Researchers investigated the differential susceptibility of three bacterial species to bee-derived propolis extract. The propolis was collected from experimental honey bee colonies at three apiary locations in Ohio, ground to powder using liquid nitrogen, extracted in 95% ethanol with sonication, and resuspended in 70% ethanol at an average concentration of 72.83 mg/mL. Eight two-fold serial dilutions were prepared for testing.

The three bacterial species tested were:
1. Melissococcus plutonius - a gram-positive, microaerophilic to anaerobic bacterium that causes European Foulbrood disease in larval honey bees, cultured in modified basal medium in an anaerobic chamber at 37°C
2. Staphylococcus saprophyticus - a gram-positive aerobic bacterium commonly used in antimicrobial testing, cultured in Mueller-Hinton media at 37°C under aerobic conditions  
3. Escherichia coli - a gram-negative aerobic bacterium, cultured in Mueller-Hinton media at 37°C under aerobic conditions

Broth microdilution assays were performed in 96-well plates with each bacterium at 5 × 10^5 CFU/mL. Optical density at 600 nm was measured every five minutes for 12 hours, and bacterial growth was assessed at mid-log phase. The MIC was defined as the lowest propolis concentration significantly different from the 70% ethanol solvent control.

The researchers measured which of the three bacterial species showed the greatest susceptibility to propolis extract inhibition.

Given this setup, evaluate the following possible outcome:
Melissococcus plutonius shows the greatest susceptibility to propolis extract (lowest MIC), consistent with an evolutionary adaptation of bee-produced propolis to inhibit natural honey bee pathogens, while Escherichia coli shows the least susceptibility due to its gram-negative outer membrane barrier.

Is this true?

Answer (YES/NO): YES